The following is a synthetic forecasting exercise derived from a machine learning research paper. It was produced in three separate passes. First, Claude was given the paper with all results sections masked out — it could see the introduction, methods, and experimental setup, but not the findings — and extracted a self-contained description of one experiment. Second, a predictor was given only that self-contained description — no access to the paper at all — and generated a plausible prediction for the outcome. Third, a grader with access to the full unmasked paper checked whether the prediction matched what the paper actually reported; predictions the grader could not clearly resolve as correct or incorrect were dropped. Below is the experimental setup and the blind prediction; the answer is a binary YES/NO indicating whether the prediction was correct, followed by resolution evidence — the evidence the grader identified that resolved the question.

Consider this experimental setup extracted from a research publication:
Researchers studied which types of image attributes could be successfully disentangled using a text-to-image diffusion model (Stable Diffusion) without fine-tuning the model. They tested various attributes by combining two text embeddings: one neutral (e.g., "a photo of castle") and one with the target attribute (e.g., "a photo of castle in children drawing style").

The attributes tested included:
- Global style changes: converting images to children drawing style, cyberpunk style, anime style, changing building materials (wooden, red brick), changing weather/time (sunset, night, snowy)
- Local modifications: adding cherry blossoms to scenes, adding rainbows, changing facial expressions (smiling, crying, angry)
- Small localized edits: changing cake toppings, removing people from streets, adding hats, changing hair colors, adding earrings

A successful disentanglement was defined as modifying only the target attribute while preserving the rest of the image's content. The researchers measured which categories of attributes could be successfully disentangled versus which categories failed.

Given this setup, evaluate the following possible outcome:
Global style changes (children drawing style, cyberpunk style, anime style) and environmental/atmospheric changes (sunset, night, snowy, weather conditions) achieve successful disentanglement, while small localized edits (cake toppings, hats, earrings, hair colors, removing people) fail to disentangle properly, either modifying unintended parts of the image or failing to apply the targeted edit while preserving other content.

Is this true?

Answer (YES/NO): YES